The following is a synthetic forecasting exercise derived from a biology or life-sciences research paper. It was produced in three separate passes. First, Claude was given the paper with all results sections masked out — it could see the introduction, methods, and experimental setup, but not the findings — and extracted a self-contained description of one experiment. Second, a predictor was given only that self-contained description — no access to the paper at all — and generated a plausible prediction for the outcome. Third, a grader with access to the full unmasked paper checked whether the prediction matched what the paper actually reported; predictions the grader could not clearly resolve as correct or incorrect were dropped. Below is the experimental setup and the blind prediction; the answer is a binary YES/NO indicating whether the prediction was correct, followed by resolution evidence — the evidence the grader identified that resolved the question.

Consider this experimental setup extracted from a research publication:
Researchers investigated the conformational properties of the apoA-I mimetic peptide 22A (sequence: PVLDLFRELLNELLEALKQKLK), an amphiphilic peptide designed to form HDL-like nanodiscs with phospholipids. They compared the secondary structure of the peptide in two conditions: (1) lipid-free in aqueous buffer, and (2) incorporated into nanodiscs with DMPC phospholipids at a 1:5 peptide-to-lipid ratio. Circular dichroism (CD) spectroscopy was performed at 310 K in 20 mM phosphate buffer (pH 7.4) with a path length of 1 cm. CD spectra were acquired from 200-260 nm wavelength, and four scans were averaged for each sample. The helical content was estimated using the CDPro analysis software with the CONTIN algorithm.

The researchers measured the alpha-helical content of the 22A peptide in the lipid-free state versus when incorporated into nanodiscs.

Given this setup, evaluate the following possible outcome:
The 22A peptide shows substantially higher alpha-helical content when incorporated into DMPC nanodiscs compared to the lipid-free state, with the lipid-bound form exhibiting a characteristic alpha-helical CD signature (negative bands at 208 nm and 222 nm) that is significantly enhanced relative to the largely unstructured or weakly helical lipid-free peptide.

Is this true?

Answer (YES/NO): NO